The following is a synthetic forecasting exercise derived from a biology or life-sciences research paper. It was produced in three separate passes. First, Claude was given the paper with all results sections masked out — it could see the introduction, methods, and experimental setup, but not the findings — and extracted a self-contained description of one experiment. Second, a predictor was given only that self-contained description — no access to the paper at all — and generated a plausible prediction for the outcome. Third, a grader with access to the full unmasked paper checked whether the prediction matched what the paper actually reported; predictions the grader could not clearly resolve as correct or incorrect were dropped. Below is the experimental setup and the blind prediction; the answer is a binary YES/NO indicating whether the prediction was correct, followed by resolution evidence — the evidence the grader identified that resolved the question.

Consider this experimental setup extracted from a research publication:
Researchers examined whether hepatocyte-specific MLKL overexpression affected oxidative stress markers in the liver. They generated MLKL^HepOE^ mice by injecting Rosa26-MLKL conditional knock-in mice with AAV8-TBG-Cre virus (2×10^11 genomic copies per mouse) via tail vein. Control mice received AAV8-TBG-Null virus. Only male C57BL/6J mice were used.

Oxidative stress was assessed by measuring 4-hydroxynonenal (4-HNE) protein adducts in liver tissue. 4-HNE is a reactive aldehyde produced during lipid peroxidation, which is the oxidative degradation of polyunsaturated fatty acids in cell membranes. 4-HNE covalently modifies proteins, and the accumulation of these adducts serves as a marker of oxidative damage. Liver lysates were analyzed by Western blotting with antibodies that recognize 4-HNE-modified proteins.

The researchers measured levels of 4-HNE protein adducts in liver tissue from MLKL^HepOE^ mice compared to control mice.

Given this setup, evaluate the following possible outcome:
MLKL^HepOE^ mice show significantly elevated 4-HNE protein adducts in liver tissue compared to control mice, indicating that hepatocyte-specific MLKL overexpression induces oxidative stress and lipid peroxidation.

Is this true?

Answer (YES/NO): YES